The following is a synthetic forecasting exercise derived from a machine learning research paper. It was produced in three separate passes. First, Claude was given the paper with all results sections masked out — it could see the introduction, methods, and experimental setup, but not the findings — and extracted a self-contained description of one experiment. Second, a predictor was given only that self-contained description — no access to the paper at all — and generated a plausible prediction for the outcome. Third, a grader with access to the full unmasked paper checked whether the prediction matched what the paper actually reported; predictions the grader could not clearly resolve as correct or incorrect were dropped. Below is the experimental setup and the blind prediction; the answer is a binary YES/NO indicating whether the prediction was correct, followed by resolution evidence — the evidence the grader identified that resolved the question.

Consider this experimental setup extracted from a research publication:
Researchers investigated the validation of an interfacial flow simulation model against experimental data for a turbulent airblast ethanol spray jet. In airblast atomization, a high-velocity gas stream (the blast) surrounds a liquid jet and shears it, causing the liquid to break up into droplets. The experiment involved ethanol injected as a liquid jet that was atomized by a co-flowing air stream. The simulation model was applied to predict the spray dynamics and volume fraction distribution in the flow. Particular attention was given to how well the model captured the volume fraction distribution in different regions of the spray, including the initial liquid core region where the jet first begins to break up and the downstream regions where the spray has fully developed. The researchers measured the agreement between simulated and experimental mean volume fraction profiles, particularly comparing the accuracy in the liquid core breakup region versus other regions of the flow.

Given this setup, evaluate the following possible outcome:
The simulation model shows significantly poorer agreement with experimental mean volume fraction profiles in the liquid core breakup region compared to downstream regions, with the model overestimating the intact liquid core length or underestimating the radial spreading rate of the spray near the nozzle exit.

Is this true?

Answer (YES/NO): NO